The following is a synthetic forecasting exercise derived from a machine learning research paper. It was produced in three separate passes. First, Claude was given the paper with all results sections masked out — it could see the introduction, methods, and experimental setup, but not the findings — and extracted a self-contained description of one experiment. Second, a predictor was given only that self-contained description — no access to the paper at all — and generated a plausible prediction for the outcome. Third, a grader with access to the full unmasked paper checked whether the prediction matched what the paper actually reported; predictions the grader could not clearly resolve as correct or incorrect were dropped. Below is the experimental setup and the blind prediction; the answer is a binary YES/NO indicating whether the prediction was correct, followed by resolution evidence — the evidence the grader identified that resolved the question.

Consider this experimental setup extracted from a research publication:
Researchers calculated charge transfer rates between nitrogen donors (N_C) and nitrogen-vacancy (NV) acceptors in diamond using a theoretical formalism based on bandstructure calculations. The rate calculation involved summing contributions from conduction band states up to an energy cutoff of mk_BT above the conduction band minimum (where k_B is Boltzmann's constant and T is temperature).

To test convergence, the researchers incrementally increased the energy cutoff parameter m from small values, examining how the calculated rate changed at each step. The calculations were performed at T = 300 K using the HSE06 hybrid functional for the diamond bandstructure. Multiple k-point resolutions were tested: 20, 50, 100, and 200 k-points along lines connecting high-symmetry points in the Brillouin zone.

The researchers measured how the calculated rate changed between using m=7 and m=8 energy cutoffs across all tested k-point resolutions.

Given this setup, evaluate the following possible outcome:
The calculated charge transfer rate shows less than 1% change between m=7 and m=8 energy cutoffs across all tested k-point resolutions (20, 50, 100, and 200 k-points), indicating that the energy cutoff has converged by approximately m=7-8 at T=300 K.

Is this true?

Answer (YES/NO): NO